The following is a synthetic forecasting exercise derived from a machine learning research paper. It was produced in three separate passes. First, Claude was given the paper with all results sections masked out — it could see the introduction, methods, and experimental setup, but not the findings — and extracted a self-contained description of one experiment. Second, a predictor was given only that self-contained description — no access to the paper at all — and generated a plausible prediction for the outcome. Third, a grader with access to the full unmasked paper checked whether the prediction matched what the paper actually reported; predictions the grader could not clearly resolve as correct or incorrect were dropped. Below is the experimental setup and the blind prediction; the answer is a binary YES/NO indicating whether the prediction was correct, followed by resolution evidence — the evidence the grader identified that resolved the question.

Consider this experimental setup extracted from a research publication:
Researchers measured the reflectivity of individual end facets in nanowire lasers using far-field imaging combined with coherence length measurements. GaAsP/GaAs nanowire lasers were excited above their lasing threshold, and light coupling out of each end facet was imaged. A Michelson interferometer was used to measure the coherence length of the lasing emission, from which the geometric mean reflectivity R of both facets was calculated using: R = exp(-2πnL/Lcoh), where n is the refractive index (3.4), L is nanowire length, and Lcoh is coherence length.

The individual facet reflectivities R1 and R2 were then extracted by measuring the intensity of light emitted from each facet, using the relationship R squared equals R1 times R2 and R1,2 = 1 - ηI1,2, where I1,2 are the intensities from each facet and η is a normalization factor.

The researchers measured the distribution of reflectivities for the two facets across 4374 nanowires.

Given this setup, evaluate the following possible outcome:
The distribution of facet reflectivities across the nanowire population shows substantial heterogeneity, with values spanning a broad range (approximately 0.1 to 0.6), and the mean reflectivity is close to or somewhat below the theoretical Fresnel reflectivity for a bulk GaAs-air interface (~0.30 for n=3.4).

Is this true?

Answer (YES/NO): NO